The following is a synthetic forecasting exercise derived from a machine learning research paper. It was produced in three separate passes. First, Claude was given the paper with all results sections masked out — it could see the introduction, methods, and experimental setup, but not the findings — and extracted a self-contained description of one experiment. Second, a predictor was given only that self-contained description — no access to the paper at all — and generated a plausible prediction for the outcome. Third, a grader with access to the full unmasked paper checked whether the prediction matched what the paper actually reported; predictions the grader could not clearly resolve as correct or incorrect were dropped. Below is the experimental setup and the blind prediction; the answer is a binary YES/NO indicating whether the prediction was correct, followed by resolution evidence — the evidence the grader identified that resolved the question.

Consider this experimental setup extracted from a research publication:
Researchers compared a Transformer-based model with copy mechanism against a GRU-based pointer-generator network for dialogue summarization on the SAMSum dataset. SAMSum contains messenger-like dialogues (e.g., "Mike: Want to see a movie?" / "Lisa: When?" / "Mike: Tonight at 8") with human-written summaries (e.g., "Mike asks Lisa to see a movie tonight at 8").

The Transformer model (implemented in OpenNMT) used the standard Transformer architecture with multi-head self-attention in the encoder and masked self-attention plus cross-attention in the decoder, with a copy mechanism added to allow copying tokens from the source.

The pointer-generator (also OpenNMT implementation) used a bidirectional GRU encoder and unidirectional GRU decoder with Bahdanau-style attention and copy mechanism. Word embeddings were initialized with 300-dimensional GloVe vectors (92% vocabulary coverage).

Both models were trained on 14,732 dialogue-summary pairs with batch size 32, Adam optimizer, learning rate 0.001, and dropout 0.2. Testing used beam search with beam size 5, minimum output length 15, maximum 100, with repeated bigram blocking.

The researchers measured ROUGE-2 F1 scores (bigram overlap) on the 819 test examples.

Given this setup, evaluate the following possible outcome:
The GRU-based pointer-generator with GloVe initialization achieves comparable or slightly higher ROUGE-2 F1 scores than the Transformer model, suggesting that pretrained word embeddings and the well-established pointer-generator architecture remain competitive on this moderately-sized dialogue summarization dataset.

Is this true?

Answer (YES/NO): NO